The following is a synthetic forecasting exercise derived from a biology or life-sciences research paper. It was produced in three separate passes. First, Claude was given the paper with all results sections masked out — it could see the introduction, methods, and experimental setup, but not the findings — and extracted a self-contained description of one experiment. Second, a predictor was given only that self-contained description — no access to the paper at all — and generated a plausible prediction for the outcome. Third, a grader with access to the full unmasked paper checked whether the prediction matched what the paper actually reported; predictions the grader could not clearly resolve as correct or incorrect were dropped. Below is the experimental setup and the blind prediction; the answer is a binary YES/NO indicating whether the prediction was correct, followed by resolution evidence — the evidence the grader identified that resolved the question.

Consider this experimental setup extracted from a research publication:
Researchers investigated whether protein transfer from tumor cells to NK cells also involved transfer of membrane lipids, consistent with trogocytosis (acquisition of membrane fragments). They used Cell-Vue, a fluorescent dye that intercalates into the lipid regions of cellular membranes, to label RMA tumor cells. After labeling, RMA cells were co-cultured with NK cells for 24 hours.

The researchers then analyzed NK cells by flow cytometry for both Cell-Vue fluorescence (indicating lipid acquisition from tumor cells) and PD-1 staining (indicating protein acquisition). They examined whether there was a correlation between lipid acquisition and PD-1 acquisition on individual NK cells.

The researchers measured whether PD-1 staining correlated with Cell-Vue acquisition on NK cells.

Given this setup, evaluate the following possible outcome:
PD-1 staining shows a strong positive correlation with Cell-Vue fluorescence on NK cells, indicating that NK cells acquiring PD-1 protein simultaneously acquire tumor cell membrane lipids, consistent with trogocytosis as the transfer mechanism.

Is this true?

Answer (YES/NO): YES